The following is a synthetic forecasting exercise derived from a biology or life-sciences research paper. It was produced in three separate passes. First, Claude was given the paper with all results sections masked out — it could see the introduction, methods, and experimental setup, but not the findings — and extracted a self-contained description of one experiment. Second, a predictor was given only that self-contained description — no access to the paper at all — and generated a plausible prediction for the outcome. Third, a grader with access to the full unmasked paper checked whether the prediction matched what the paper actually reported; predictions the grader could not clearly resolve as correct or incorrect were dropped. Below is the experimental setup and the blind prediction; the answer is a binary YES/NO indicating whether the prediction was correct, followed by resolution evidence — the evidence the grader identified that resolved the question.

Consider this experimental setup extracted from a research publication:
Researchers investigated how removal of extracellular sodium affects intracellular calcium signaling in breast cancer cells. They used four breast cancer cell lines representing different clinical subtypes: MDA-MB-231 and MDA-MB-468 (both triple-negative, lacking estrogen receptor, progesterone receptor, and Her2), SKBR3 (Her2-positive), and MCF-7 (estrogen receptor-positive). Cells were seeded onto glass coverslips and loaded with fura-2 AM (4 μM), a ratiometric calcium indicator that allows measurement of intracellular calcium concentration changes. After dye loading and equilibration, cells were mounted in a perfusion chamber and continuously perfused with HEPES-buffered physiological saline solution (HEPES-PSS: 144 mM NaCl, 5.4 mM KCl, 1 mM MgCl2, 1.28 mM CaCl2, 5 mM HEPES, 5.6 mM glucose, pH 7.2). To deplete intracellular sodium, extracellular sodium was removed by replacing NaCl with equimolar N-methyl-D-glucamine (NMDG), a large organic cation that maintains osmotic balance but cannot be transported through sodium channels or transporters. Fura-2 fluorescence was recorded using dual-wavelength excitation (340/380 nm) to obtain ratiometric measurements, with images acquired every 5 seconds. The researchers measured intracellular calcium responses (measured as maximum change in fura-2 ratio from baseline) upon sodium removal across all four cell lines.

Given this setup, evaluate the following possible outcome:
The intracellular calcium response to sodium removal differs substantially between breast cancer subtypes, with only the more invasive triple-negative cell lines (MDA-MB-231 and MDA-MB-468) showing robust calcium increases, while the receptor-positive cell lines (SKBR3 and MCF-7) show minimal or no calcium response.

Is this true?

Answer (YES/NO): NO